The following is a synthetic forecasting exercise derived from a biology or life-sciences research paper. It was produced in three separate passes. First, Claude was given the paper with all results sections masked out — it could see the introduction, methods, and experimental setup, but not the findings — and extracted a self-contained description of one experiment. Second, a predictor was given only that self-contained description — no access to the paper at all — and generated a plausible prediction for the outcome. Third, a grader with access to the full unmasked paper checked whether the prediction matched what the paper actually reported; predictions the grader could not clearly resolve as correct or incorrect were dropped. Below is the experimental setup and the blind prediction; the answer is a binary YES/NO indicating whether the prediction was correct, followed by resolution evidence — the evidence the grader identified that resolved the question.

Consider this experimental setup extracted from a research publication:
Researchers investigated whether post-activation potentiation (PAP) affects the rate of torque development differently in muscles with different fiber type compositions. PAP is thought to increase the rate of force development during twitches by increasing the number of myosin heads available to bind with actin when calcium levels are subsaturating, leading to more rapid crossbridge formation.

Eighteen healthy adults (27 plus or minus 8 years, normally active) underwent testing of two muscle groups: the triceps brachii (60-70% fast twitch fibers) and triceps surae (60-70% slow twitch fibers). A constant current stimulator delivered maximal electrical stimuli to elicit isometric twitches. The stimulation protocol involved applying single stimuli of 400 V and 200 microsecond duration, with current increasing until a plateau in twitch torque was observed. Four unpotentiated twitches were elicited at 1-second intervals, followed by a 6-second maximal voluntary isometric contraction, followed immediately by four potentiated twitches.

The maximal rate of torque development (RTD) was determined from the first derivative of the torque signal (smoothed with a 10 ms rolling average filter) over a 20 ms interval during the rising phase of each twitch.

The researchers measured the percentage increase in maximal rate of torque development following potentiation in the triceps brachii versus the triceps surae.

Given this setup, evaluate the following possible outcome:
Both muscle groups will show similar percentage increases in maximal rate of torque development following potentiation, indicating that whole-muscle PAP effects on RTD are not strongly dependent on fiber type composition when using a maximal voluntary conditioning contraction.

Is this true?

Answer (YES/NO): NO